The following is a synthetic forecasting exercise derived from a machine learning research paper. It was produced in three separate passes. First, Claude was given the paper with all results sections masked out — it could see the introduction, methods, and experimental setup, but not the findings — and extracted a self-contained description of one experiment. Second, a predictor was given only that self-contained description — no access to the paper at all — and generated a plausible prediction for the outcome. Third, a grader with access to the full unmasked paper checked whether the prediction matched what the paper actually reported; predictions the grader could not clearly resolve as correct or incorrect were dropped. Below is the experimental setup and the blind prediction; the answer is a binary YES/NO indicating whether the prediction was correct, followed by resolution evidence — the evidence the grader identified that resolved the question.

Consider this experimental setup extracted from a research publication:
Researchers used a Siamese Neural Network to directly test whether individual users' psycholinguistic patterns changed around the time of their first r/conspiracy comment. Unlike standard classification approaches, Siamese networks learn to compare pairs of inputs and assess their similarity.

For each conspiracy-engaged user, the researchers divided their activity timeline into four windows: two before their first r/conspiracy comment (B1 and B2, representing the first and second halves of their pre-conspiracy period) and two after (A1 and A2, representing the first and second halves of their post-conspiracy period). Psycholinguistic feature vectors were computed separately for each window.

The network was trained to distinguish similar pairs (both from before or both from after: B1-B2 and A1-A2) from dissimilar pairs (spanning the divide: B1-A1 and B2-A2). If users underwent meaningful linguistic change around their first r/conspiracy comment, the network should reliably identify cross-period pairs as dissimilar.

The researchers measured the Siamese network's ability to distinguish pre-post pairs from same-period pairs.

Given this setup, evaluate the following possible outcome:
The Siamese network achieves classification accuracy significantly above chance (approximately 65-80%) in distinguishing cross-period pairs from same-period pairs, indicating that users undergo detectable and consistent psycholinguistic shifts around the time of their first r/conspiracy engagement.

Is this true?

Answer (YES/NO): NO